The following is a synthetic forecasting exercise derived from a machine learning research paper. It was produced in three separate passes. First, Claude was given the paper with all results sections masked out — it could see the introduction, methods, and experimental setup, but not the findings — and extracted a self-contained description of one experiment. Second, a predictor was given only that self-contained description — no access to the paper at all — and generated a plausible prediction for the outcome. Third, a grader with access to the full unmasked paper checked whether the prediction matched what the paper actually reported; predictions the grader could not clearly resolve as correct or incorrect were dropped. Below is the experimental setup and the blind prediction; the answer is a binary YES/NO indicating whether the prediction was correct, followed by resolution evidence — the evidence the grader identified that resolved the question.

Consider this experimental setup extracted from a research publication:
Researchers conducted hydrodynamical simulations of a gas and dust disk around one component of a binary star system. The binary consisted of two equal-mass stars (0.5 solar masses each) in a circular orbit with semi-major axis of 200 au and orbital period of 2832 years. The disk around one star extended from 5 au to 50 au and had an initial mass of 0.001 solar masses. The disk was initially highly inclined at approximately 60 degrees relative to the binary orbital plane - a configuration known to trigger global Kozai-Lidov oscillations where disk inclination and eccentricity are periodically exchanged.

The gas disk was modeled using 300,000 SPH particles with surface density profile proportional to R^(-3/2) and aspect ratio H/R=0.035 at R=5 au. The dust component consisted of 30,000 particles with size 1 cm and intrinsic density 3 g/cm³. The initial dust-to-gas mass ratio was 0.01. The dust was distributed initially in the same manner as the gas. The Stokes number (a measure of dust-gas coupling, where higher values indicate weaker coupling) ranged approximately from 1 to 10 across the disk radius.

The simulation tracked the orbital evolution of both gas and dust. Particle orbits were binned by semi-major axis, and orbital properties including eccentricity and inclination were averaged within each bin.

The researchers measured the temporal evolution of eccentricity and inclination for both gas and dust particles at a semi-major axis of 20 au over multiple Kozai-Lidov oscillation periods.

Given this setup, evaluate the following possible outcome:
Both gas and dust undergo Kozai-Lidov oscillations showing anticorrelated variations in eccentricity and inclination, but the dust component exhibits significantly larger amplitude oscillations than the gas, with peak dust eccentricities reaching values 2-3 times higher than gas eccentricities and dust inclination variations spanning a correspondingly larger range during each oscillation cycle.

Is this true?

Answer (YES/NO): NO